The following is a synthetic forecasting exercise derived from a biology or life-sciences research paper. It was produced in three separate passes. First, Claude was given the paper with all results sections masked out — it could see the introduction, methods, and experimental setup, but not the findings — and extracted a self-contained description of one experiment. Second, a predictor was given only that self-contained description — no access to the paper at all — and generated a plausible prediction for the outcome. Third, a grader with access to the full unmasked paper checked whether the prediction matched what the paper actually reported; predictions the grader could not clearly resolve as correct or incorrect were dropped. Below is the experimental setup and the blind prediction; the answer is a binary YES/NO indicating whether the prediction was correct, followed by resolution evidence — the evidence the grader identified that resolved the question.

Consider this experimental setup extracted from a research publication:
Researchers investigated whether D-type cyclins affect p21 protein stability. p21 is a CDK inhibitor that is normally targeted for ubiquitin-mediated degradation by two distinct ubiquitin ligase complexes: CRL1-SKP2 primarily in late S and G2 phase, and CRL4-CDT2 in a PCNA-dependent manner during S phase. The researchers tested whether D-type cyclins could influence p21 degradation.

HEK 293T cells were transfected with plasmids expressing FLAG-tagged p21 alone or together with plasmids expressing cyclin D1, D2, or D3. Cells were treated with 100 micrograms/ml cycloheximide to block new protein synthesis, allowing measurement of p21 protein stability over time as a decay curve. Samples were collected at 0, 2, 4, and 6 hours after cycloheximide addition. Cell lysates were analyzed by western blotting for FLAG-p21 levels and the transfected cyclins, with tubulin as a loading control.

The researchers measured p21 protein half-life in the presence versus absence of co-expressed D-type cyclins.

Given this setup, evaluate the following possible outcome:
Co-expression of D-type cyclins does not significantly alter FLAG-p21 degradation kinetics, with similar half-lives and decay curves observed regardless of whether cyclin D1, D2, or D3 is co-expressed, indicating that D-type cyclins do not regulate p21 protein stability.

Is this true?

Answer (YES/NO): NO